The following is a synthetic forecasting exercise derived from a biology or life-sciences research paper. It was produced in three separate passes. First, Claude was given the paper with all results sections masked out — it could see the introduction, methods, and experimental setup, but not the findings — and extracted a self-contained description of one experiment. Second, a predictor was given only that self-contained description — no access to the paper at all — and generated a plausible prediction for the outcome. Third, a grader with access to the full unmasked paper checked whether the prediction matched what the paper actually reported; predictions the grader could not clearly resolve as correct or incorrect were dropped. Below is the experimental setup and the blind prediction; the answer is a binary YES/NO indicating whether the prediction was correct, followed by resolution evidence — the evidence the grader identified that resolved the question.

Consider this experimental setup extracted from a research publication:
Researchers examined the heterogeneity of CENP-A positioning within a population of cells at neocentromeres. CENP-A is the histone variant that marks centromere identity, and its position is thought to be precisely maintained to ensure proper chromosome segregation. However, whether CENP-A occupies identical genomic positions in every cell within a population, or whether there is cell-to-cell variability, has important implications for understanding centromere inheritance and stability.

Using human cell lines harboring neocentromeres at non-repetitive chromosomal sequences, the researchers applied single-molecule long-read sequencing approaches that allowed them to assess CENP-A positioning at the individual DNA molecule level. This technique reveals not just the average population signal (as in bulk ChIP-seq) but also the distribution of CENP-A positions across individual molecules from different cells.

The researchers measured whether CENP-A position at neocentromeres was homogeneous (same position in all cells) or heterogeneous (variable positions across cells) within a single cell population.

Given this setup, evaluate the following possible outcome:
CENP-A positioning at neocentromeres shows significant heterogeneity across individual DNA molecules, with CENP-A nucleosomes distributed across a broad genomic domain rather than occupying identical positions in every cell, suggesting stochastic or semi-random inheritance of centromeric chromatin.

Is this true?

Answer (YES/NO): YES